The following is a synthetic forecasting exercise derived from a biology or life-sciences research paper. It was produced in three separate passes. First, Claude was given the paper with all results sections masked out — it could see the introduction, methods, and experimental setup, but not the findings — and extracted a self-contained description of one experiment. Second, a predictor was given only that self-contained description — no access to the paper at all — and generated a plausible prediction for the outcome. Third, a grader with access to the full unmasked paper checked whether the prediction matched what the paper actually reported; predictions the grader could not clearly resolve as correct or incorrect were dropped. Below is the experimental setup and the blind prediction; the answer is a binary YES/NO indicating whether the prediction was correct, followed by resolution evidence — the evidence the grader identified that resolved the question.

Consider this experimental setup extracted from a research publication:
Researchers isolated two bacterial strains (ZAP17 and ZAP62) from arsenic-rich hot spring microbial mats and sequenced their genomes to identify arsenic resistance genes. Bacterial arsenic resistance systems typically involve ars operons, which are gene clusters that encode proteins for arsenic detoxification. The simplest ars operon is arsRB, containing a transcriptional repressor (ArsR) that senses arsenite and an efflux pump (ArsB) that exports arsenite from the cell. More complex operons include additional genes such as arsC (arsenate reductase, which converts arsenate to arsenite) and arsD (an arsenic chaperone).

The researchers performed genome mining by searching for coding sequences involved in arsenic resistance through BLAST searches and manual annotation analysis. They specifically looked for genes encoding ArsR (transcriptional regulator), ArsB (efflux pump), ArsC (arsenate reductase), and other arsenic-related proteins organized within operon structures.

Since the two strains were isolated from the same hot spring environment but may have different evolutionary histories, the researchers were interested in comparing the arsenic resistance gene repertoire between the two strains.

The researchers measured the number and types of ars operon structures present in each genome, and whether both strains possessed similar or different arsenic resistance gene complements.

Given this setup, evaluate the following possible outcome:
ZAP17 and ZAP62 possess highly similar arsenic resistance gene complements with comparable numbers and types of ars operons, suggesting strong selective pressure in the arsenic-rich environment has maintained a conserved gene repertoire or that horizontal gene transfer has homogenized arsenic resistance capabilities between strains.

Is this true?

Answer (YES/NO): NO